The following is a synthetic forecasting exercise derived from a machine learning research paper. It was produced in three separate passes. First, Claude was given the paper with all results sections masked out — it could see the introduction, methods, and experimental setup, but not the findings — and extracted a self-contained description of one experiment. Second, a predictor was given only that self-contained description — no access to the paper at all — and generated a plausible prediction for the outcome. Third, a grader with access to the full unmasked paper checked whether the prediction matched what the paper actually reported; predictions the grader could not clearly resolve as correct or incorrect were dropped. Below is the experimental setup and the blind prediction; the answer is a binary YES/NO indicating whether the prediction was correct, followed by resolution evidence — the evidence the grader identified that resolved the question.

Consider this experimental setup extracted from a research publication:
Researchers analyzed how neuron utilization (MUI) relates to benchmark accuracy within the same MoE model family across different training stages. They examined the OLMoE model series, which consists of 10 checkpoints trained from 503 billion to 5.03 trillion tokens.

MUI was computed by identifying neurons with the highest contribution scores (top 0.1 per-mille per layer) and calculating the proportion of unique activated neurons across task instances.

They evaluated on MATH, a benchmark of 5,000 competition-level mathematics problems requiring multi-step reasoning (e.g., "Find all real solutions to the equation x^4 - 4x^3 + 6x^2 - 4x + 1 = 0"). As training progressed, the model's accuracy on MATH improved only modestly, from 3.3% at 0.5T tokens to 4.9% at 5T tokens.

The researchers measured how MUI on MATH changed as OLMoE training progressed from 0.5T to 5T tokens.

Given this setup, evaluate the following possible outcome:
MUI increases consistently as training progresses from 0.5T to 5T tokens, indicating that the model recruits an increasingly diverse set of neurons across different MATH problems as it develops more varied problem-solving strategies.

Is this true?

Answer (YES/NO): NO